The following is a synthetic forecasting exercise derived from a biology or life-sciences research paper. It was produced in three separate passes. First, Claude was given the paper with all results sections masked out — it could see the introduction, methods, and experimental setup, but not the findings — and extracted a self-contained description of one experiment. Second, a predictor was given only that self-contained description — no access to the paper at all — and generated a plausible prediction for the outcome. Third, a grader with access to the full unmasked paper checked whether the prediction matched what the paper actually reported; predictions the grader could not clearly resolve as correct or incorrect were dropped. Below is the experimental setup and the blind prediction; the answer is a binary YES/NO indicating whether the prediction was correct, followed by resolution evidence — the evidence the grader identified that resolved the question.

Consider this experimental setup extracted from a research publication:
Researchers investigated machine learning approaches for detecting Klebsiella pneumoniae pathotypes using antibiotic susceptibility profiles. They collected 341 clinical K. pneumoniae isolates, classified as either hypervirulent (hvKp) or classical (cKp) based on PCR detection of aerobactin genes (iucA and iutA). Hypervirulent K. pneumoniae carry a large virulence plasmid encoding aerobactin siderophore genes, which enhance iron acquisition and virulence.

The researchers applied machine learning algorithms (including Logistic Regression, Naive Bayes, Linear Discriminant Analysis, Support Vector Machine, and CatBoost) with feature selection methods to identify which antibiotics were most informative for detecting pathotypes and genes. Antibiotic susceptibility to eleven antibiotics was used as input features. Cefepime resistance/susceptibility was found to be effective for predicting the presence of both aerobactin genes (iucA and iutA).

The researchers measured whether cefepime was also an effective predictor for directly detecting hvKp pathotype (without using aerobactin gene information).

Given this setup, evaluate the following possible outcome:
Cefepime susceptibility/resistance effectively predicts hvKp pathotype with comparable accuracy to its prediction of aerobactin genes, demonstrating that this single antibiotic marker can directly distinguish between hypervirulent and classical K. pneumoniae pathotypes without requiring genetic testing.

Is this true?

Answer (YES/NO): NO